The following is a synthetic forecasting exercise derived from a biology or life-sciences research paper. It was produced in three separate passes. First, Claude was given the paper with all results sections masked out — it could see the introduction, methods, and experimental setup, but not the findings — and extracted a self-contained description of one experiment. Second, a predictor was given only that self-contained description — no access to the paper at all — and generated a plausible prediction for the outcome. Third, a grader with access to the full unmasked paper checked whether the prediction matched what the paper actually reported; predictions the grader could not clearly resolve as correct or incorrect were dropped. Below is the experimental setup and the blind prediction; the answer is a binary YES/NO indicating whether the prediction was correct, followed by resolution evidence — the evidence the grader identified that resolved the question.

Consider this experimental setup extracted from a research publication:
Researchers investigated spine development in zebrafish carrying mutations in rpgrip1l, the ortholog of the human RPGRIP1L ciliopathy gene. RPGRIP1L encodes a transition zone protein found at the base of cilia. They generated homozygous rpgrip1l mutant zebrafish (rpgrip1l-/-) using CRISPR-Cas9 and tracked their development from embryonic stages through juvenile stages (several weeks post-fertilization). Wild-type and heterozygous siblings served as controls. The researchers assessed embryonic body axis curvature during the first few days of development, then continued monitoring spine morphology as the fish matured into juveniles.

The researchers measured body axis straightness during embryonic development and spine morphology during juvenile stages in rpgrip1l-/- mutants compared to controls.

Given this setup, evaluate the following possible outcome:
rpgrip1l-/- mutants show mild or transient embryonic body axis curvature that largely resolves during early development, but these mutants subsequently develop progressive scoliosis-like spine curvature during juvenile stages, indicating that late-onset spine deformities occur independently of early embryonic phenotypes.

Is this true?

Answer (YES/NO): NO